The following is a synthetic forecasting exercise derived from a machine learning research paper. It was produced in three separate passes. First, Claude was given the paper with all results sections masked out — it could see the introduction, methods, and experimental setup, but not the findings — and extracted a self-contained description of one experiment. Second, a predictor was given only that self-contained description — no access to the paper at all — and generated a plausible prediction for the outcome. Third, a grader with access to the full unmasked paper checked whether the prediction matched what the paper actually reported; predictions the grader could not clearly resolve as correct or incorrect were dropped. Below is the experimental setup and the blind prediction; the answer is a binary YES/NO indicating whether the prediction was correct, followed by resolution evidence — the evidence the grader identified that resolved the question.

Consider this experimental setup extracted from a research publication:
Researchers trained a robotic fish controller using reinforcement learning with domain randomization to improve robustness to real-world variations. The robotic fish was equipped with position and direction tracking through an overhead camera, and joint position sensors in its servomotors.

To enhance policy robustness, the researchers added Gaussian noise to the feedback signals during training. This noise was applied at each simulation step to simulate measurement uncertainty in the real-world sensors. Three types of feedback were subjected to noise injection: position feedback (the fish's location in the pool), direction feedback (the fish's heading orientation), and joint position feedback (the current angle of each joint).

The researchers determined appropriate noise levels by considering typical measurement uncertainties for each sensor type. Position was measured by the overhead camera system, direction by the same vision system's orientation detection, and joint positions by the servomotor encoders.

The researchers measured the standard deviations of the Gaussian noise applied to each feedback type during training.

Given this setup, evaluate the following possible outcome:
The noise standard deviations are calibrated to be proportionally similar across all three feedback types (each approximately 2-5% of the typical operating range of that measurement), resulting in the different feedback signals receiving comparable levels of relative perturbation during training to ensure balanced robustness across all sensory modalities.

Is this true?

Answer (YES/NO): NO